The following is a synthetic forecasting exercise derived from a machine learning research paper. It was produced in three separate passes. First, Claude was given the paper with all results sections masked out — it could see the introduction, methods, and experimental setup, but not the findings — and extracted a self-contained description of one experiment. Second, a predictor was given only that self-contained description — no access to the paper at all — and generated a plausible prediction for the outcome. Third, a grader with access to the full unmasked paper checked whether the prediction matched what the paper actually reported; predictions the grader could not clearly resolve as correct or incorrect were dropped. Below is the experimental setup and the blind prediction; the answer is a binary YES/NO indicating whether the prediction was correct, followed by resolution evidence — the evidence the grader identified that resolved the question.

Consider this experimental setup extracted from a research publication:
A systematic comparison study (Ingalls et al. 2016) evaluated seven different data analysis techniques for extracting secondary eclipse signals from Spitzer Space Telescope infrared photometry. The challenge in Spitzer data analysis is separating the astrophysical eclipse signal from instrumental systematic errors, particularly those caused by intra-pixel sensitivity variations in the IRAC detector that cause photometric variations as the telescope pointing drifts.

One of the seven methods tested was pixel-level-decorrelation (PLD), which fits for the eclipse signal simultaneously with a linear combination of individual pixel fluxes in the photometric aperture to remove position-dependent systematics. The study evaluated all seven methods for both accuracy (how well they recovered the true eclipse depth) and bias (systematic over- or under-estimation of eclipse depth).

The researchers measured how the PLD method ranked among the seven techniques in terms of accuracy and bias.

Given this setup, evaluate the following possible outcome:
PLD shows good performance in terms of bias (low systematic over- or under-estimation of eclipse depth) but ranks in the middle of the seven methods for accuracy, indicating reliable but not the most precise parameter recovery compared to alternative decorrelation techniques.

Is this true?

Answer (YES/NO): NO